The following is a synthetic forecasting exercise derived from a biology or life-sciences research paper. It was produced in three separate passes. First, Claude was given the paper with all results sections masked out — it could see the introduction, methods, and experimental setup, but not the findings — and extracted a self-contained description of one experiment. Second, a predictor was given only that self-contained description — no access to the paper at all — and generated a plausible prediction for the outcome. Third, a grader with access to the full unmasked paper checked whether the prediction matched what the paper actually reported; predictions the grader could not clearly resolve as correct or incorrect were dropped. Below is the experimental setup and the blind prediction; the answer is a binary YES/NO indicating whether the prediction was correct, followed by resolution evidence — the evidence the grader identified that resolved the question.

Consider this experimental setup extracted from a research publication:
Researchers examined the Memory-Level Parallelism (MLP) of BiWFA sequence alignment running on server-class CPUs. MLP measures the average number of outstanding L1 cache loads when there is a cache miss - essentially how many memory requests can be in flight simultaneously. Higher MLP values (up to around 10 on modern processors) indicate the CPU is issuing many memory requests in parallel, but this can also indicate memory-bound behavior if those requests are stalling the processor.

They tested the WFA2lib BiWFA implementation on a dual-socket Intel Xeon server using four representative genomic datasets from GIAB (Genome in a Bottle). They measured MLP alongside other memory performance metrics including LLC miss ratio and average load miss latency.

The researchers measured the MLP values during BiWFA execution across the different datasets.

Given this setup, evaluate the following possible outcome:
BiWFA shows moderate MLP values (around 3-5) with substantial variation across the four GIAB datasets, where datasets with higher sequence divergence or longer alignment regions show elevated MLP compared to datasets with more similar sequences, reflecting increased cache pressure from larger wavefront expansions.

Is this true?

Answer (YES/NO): NO